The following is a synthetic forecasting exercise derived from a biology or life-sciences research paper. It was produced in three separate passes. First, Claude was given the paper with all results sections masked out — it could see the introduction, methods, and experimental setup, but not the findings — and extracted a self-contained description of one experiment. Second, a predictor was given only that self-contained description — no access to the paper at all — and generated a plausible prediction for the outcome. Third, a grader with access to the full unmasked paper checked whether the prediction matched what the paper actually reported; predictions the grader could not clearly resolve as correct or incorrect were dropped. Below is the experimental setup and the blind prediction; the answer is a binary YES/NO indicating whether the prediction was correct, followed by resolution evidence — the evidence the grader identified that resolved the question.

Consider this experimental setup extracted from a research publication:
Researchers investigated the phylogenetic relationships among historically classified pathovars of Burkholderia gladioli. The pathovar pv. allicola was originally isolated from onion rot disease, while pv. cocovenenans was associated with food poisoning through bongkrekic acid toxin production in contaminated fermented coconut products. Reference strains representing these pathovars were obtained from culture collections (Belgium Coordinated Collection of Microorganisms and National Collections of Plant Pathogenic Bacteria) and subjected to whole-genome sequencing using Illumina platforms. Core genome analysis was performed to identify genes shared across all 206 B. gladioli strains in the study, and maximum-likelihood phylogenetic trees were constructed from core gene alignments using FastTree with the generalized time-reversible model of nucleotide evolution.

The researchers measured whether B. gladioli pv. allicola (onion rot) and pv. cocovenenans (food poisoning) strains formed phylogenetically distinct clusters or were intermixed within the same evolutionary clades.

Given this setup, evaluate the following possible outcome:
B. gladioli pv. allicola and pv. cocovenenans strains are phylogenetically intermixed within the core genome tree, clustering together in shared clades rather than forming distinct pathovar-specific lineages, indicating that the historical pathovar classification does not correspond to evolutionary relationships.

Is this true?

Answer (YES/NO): NO